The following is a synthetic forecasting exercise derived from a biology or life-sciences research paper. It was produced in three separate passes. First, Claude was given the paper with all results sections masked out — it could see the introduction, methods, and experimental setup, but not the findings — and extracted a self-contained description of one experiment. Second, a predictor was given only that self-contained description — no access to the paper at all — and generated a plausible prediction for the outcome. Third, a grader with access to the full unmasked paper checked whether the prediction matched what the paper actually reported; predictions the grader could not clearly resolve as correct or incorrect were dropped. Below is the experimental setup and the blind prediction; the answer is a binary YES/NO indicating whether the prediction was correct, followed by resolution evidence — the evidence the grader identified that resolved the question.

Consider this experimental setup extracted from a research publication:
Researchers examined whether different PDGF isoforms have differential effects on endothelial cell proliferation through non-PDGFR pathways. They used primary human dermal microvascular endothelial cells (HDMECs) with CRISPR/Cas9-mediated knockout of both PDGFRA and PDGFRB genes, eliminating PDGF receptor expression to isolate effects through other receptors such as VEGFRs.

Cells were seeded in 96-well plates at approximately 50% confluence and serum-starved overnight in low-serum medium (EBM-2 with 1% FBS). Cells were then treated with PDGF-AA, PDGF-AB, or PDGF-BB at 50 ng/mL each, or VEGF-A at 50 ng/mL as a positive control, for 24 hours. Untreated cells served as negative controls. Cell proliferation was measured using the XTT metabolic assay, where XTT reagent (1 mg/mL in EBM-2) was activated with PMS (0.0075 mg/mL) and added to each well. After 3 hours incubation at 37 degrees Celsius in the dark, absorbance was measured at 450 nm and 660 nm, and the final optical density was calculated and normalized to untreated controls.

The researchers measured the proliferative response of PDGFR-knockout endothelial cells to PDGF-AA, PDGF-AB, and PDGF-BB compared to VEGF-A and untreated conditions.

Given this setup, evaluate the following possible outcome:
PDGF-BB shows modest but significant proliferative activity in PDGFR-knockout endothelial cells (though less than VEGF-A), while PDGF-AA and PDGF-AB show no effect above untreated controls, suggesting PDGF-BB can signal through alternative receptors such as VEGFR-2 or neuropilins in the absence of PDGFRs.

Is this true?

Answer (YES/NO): NO